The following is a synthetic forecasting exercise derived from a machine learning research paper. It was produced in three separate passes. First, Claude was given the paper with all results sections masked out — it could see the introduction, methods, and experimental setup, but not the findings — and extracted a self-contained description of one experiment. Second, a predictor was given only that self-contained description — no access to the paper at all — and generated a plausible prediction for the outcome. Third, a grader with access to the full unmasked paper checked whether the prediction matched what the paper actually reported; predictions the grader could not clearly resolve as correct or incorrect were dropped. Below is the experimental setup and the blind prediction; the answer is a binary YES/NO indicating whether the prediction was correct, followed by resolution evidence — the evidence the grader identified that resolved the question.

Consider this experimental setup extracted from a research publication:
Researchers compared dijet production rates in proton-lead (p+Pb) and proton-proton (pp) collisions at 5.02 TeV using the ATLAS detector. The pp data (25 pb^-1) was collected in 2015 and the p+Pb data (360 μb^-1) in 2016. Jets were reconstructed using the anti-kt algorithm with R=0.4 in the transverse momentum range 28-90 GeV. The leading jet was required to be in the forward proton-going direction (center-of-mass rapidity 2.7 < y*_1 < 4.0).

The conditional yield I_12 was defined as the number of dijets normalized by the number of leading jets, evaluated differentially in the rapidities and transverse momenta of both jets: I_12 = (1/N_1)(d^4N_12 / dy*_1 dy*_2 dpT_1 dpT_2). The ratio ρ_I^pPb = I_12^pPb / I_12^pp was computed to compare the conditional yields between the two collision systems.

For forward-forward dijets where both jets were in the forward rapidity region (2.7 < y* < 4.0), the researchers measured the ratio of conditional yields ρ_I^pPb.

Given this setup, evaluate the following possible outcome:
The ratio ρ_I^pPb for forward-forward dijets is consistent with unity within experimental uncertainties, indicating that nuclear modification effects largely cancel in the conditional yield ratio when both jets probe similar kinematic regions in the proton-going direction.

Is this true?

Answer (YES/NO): NO